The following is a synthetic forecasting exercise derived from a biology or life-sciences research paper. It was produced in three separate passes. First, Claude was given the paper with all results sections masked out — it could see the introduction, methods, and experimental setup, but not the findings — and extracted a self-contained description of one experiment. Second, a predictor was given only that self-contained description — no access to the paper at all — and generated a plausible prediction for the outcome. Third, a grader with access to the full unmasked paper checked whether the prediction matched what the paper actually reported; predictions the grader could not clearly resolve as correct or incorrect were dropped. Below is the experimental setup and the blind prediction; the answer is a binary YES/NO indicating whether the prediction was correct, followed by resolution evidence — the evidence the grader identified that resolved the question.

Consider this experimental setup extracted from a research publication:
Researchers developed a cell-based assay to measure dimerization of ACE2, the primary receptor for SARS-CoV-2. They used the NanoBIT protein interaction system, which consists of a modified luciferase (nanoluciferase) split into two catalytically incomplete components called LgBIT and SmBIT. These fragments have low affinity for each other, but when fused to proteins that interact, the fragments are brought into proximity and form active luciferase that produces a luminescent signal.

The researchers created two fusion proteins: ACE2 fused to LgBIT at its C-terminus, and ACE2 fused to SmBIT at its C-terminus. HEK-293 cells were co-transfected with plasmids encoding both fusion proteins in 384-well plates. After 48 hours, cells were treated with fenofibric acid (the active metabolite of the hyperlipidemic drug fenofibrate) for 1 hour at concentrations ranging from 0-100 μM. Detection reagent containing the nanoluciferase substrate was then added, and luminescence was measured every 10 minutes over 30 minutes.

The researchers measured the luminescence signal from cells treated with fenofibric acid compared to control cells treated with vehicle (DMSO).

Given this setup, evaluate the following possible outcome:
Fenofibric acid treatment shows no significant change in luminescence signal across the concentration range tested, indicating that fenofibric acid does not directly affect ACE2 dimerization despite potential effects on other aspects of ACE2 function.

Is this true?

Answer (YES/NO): NO